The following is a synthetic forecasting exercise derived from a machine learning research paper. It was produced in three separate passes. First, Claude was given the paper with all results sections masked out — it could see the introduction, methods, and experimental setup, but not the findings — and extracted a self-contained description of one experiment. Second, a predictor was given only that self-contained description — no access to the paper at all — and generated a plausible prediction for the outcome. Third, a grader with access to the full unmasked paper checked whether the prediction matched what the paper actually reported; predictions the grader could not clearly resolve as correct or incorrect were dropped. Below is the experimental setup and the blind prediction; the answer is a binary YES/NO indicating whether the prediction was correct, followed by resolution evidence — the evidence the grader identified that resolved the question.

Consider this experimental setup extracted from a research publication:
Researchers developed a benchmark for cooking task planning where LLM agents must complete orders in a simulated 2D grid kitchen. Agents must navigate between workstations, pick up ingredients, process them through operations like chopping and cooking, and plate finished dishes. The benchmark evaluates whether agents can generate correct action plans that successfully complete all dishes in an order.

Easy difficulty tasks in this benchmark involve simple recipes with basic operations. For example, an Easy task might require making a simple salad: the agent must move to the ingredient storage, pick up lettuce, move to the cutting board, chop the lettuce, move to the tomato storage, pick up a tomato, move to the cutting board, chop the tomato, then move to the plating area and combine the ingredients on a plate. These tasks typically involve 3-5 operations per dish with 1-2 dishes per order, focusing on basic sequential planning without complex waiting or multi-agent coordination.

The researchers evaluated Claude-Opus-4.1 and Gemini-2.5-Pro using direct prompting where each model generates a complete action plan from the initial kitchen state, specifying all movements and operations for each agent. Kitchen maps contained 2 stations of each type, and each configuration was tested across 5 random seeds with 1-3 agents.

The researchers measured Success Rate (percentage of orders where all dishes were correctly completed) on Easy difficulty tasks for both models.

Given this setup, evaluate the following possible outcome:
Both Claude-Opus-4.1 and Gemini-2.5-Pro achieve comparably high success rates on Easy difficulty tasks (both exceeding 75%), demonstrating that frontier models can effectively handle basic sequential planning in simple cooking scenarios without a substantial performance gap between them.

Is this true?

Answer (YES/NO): NO